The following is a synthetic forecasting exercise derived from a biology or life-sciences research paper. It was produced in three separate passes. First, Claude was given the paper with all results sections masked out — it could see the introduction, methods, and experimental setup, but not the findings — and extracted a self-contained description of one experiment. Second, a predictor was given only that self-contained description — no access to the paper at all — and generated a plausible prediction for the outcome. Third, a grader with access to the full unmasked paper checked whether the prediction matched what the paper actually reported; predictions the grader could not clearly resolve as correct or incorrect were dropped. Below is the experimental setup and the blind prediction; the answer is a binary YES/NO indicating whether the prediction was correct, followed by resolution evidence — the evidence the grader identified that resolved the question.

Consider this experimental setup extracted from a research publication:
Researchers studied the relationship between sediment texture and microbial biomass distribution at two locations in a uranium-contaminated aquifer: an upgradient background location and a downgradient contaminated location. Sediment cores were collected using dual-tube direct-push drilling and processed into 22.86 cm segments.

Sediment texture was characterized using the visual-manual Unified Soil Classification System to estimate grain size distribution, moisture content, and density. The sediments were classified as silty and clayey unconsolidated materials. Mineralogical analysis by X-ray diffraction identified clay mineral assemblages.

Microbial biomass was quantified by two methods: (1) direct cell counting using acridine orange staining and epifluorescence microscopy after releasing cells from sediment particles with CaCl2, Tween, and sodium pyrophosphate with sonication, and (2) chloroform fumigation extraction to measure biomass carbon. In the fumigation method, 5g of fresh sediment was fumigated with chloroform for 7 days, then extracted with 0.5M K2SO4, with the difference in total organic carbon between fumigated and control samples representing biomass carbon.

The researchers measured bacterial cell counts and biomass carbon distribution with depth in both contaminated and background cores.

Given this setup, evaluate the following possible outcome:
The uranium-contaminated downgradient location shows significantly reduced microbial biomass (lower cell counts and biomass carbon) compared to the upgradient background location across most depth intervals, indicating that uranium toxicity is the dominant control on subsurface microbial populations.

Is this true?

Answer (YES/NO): NO